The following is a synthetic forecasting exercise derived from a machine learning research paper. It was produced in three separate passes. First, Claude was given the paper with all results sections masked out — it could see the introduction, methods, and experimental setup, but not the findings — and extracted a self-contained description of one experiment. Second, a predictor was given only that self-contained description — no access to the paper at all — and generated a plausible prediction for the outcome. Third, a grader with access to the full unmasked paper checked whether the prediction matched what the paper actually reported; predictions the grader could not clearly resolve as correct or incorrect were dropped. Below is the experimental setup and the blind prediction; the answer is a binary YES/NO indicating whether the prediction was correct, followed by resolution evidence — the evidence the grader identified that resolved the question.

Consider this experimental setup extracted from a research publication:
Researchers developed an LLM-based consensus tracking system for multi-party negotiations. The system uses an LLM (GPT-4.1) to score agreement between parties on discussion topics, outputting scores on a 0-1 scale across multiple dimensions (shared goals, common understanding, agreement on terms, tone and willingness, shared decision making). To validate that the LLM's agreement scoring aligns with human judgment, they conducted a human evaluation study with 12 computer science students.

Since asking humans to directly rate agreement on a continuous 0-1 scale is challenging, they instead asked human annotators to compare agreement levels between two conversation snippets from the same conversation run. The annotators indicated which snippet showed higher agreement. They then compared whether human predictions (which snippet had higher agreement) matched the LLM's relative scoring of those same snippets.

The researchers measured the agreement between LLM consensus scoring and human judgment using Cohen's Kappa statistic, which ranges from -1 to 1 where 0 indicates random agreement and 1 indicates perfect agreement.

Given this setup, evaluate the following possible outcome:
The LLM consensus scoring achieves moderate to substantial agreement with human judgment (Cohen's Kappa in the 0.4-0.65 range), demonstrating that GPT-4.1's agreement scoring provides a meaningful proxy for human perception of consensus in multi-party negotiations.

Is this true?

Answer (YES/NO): YES